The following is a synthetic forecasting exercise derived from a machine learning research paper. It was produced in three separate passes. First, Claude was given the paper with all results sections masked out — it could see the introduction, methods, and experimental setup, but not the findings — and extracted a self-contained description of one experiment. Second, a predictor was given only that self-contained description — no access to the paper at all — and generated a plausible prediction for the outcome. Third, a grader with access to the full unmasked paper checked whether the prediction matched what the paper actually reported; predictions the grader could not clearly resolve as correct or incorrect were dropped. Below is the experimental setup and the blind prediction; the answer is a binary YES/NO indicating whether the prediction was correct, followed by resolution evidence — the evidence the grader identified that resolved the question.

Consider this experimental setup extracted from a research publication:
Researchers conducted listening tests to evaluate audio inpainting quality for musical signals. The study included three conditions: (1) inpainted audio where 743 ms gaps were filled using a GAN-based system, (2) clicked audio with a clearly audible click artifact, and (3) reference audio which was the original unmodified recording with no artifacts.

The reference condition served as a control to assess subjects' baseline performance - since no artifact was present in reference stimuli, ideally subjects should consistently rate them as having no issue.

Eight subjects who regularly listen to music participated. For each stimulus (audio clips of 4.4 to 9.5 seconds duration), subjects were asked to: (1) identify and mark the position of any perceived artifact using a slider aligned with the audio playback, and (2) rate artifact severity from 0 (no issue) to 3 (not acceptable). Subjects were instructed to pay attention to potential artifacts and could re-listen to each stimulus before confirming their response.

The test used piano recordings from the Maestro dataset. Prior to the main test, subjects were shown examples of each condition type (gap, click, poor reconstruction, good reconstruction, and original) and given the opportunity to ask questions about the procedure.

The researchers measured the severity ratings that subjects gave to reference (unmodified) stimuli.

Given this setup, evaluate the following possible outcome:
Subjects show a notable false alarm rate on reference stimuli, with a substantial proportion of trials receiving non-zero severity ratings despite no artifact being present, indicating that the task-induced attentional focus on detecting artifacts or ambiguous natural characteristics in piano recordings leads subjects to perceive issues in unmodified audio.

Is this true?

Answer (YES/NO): YES